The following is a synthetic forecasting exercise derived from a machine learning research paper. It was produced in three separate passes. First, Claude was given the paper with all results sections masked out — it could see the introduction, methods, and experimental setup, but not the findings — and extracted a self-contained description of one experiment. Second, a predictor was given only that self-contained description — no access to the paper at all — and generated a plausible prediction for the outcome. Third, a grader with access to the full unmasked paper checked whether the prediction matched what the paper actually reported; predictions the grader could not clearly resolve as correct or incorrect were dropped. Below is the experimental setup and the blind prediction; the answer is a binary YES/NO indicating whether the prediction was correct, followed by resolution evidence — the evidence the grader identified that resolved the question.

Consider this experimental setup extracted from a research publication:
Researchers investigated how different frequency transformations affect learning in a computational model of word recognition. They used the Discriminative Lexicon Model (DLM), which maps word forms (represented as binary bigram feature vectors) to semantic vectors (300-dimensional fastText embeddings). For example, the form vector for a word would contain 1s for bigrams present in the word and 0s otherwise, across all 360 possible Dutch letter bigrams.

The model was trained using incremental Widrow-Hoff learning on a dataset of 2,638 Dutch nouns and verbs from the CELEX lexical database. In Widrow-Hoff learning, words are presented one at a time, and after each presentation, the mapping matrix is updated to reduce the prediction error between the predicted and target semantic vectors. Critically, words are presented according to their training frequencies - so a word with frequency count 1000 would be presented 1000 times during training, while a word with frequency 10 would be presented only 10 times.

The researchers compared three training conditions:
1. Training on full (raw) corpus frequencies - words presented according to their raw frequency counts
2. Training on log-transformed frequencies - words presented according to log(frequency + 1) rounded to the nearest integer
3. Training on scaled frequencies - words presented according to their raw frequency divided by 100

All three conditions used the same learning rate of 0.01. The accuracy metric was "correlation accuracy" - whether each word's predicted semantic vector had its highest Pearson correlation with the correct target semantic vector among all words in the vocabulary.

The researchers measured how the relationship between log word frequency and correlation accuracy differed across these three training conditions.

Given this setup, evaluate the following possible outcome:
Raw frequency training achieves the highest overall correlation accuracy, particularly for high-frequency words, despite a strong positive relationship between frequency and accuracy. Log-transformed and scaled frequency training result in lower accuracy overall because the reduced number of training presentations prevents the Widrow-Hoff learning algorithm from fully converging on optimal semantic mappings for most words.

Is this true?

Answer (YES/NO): NO